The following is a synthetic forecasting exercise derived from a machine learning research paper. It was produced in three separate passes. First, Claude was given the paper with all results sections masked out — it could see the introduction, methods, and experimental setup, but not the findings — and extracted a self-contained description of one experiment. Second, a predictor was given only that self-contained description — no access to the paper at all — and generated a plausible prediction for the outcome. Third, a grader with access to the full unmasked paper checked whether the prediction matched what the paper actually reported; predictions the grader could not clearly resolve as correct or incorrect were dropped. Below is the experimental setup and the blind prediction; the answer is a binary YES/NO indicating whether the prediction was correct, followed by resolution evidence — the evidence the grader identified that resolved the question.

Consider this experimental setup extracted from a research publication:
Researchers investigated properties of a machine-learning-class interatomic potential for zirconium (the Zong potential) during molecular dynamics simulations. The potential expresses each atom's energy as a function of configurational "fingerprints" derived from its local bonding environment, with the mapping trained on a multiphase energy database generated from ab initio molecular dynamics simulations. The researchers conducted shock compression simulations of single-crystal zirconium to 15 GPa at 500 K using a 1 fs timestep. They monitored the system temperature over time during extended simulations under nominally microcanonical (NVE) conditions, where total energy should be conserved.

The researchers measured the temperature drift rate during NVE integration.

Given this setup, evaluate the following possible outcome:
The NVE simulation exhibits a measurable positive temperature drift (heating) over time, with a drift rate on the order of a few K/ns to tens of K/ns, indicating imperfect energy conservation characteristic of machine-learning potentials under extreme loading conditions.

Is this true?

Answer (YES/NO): NO